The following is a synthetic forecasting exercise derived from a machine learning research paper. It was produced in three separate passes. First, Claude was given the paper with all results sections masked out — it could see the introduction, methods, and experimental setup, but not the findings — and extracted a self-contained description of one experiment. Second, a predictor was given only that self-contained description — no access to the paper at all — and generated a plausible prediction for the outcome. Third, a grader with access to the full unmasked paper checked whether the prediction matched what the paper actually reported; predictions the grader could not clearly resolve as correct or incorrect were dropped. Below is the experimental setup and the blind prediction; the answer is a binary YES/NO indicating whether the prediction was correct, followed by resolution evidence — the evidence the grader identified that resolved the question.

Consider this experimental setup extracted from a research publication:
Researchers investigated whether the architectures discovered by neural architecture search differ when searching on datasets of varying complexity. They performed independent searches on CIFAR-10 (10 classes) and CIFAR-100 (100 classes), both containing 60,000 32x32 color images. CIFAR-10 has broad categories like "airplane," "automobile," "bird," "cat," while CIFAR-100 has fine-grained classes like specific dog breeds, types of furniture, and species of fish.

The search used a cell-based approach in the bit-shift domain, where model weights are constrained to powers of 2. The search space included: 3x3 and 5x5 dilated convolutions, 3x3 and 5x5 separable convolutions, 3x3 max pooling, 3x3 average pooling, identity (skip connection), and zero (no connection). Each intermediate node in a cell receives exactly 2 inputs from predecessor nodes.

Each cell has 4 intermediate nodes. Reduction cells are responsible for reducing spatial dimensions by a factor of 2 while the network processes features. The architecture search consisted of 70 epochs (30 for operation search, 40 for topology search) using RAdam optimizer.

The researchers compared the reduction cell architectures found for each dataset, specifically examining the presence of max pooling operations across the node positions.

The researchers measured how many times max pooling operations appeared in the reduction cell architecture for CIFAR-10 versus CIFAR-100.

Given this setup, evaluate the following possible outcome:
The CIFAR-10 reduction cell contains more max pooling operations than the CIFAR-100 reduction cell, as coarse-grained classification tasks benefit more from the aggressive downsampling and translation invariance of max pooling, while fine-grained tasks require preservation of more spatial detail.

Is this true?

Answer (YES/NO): NO